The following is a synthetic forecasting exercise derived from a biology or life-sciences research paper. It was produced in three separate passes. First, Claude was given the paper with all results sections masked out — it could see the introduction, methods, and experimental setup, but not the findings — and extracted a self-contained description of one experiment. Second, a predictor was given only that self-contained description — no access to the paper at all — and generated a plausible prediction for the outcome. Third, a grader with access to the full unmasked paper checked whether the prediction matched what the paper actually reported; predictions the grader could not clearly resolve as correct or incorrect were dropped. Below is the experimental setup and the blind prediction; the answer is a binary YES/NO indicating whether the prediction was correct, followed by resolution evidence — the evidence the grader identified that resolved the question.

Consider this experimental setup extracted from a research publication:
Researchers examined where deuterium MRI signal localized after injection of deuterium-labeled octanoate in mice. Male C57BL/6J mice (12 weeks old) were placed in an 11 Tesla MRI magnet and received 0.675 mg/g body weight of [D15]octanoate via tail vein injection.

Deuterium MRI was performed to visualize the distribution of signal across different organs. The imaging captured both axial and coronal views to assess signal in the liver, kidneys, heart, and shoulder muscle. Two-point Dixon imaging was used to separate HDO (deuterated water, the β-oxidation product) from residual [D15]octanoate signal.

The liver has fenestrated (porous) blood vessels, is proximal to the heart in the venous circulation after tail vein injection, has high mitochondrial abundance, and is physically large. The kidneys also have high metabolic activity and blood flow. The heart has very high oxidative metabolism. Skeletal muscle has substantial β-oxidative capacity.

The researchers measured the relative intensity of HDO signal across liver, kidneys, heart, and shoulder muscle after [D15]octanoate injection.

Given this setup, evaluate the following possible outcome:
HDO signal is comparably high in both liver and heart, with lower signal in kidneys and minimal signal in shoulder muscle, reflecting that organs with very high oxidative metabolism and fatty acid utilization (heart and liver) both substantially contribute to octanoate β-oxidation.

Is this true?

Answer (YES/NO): NO